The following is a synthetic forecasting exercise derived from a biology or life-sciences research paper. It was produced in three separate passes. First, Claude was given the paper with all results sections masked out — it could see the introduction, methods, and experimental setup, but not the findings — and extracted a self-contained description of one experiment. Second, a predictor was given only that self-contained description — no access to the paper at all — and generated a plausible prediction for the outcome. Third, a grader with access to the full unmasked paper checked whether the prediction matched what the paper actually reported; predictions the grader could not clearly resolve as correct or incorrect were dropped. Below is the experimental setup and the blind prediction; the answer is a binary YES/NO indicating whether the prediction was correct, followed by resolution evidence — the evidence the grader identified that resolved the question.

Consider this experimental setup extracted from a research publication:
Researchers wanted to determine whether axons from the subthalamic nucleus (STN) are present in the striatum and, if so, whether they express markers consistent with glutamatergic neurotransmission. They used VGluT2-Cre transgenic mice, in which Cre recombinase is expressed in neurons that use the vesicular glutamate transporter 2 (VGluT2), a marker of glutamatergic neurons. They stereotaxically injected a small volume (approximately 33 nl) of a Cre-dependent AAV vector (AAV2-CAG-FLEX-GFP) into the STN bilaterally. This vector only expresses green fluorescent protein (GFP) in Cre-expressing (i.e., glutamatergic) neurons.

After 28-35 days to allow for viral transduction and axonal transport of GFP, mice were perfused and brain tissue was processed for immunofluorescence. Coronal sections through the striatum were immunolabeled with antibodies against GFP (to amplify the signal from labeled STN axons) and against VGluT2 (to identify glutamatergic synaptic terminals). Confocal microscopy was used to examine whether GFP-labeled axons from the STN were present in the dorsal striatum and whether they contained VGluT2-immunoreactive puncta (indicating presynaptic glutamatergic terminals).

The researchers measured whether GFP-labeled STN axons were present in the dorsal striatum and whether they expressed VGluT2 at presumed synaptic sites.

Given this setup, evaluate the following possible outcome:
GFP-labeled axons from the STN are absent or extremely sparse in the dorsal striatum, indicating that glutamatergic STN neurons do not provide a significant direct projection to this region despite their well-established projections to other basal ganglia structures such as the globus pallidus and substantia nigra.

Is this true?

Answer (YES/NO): NO